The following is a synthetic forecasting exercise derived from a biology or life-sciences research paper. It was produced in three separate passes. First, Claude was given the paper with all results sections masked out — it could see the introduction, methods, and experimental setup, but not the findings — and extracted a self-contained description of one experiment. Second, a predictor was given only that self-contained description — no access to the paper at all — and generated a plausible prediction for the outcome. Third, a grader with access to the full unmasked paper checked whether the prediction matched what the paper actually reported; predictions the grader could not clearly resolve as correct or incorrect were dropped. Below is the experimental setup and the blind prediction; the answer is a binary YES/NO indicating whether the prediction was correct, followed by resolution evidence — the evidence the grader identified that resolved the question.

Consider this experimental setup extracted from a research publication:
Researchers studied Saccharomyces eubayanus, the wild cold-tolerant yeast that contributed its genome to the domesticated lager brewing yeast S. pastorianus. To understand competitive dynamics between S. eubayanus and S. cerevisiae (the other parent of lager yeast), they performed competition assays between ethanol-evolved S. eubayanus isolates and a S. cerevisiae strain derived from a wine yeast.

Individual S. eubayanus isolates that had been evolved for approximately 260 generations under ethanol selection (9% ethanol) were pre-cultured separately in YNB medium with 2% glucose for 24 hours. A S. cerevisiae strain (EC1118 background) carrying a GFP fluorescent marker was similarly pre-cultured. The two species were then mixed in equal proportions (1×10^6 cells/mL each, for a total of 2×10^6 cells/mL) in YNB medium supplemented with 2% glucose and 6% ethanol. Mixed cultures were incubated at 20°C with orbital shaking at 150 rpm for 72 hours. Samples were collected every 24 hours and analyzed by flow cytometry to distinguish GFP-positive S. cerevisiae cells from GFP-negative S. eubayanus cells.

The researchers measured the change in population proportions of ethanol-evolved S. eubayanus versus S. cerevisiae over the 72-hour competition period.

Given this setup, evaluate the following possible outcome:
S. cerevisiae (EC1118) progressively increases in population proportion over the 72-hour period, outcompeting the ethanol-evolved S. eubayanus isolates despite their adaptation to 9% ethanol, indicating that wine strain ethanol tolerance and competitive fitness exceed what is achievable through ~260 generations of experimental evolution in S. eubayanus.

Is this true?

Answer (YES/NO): YES